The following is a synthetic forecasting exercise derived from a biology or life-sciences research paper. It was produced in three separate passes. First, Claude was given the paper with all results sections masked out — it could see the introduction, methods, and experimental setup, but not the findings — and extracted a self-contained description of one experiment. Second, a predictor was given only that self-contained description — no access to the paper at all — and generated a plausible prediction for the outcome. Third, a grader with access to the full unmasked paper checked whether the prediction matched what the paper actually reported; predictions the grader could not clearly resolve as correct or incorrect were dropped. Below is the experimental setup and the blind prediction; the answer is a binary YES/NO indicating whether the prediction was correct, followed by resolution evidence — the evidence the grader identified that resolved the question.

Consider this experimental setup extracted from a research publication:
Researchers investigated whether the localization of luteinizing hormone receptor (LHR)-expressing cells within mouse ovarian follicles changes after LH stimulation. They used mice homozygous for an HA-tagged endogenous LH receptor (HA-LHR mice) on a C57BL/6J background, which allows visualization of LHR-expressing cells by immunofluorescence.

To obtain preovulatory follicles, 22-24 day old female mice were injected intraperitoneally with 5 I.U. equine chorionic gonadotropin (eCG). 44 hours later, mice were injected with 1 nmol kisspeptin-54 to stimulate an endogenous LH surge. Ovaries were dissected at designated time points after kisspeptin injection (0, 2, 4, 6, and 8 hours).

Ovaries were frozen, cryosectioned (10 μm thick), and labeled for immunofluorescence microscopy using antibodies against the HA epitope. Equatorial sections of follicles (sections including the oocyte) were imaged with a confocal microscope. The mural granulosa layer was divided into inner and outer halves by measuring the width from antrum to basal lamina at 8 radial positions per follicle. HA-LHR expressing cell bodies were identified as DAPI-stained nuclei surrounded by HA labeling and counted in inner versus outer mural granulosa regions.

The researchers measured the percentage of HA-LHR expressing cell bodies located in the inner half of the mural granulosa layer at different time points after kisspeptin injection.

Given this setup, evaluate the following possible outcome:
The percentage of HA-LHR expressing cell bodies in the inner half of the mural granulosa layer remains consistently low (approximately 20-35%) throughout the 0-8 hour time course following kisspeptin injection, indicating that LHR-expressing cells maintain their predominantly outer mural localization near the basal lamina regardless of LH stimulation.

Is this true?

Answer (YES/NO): NO